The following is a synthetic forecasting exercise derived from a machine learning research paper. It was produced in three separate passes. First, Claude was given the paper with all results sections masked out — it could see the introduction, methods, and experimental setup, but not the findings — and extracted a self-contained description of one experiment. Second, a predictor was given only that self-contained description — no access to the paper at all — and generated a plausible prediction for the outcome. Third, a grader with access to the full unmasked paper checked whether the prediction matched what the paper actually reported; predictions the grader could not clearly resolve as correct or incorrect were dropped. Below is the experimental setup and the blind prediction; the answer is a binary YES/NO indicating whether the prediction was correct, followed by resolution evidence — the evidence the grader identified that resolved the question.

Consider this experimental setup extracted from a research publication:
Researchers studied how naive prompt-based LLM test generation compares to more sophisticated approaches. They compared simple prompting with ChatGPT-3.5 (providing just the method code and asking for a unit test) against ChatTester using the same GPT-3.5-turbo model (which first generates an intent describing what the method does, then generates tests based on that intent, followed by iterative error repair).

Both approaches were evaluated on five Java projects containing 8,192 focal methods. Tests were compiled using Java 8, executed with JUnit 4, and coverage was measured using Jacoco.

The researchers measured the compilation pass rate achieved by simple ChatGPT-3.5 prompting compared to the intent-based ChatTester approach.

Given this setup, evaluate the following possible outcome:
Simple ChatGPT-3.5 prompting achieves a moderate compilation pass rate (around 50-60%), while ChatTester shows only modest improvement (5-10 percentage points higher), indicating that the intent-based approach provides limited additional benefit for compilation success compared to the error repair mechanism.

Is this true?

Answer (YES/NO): NO